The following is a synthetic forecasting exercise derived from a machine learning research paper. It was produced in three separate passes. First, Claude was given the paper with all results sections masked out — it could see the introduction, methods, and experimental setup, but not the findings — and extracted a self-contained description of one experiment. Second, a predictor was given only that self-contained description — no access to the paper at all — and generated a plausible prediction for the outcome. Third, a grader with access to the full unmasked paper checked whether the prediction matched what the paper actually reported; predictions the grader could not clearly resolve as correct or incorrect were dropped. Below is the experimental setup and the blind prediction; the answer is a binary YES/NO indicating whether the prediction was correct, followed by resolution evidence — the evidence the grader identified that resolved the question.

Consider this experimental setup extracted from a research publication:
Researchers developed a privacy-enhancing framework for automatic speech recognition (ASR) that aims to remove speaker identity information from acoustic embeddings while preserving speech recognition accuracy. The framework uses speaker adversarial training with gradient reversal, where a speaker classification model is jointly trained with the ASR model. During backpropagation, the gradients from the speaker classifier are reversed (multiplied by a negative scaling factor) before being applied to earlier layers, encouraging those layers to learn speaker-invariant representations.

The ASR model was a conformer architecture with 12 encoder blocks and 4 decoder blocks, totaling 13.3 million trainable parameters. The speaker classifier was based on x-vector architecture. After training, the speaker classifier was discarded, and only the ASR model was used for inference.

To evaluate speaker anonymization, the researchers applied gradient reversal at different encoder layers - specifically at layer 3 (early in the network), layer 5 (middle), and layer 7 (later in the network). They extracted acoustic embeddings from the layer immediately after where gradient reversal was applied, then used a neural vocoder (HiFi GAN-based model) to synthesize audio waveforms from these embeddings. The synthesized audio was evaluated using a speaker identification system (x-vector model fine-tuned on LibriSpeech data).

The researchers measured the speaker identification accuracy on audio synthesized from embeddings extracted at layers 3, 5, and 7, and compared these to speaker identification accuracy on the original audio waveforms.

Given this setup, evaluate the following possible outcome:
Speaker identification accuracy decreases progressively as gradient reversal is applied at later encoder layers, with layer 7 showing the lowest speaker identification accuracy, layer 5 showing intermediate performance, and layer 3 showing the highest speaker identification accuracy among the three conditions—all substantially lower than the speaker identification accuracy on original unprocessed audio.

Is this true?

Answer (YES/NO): NO